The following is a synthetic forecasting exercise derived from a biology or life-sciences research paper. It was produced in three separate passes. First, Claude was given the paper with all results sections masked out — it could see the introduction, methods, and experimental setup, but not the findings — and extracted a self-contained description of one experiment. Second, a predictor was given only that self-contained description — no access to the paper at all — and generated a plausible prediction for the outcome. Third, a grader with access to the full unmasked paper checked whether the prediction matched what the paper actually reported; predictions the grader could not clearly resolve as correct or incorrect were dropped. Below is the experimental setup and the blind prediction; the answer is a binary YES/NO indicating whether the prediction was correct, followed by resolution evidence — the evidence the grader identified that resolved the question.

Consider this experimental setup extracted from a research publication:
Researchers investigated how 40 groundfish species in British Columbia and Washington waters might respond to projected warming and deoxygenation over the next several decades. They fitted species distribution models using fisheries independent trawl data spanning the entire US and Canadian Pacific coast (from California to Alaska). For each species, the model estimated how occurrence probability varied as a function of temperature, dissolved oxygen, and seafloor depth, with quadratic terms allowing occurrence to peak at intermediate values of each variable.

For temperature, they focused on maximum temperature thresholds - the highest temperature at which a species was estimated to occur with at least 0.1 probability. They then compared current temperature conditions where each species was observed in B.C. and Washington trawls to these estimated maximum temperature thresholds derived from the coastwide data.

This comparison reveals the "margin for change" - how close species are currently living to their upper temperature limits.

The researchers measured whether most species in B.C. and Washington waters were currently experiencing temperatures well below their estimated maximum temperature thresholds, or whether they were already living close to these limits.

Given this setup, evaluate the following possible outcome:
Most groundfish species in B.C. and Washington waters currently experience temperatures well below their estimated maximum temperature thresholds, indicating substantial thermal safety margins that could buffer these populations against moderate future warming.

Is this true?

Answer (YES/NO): NO